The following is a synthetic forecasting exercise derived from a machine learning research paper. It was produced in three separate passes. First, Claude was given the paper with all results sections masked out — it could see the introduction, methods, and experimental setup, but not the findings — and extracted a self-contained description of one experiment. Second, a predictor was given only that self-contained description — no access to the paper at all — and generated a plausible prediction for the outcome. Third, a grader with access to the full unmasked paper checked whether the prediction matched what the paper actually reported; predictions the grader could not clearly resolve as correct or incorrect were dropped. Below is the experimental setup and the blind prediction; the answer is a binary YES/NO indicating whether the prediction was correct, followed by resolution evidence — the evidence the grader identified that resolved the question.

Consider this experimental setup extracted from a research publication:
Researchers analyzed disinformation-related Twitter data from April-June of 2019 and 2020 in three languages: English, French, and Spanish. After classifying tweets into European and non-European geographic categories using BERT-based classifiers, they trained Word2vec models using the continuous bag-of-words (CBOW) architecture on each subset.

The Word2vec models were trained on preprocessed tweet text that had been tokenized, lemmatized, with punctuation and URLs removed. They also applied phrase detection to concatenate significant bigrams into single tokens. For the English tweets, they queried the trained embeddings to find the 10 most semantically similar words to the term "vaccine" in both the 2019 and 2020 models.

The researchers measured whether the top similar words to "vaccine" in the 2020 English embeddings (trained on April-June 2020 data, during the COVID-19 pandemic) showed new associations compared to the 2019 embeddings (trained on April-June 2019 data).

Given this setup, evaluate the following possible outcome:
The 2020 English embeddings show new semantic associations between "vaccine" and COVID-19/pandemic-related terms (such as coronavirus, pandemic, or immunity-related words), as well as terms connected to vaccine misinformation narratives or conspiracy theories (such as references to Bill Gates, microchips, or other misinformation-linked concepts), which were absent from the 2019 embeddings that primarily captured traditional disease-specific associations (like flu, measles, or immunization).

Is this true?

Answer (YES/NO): NO